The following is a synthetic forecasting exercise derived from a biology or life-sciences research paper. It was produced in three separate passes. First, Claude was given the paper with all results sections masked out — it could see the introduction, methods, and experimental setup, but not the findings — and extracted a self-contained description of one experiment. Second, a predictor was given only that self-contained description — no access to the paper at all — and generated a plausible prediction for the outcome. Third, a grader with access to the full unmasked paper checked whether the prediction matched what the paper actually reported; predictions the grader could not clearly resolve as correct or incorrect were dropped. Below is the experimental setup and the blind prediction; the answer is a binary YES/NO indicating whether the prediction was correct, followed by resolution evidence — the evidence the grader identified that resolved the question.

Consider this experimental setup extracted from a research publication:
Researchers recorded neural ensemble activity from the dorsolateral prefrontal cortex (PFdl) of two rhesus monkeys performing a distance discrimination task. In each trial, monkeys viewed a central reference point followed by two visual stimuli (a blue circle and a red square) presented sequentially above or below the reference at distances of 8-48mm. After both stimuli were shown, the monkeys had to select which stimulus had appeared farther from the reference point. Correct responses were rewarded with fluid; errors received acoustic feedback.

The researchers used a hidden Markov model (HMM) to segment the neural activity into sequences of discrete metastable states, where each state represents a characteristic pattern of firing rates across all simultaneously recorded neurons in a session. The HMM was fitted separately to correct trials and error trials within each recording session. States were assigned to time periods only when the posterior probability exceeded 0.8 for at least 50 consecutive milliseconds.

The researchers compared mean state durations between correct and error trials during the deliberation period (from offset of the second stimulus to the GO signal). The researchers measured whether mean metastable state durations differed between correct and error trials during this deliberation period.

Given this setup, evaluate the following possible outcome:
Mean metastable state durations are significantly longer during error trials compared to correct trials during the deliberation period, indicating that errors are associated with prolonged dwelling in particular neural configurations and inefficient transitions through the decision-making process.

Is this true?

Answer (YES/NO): YES